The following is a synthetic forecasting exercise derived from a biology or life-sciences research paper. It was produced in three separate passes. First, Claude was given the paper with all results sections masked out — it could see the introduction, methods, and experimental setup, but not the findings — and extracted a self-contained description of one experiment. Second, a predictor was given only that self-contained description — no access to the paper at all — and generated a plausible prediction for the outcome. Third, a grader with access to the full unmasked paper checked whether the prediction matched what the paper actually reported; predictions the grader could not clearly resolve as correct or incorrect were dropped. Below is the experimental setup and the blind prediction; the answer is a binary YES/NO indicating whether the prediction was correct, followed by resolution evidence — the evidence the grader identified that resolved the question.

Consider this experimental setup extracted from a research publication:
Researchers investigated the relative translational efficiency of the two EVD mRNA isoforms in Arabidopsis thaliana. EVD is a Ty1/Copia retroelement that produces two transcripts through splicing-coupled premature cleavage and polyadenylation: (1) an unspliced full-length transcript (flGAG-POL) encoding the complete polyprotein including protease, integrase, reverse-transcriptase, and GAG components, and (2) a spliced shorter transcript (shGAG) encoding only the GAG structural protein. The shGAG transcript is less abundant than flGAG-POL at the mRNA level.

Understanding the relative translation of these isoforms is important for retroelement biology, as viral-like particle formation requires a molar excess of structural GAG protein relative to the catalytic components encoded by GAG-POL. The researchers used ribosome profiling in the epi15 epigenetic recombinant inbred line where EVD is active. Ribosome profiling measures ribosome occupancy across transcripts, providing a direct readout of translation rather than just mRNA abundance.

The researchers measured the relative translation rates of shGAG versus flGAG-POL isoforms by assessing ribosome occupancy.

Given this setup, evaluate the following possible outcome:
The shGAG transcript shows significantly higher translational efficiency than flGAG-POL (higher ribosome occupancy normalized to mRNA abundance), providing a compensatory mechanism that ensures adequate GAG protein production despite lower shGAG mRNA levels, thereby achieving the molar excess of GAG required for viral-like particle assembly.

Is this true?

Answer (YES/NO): YES